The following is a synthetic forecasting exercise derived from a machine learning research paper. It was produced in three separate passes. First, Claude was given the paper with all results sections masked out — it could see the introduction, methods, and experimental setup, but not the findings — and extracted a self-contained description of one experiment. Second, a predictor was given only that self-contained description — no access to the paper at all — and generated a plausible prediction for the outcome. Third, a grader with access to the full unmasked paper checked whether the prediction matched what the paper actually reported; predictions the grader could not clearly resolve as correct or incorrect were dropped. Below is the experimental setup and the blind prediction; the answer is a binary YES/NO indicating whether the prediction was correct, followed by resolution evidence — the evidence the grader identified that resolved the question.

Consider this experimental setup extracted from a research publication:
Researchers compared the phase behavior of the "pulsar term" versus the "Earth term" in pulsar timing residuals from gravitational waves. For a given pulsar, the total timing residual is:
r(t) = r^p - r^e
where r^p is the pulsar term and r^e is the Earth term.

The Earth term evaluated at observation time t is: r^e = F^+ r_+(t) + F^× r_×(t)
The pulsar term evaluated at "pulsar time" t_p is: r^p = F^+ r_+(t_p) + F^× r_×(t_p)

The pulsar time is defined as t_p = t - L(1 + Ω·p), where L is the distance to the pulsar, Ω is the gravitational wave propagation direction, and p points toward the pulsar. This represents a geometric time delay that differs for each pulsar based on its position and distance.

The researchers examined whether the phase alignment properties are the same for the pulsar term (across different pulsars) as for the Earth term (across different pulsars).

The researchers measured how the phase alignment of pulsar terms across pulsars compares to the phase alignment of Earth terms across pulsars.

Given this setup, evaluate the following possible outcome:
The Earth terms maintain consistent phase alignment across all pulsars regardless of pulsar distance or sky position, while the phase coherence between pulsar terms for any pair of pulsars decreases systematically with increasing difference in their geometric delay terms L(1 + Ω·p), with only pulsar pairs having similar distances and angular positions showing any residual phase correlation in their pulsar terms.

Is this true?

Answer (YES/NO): NO